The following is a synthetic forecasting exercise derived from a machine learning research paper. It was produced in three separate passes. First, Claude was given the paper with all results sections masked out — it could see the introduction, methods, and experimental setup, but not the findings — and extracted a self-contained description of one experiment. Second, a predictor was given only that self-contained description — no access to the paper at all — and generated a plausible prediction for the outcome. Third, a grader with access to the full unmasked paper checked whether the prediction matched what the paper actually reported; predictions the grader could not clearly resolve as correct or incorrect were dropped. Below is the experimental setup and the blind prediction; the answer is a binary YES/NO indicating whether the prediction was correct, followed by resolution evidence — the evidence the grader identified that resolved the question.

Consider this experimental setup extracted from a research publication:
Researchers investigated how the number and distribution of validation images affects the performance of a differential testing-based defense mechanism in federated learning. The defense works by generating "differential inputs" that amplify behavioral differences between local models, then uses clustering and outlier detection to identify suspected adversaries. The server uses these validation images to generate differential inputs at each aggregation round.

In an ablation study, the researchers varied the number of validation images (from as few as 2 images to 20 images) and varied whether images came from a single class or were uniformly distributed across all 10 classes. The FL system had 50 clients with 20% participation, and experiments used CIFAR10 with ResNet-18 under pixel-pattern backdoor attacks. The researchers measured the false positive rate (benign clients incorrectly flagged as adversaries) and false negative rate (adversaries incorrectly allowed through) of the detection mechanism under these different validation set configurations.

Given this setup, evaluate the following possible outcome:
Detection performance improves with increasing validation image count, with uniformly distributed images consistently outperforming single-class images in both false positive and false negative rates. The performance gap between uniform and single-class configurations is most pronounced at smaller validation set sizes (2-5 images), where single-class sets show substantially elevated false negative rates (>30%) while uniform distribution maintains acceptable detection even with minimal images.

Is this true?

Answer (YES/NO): NO